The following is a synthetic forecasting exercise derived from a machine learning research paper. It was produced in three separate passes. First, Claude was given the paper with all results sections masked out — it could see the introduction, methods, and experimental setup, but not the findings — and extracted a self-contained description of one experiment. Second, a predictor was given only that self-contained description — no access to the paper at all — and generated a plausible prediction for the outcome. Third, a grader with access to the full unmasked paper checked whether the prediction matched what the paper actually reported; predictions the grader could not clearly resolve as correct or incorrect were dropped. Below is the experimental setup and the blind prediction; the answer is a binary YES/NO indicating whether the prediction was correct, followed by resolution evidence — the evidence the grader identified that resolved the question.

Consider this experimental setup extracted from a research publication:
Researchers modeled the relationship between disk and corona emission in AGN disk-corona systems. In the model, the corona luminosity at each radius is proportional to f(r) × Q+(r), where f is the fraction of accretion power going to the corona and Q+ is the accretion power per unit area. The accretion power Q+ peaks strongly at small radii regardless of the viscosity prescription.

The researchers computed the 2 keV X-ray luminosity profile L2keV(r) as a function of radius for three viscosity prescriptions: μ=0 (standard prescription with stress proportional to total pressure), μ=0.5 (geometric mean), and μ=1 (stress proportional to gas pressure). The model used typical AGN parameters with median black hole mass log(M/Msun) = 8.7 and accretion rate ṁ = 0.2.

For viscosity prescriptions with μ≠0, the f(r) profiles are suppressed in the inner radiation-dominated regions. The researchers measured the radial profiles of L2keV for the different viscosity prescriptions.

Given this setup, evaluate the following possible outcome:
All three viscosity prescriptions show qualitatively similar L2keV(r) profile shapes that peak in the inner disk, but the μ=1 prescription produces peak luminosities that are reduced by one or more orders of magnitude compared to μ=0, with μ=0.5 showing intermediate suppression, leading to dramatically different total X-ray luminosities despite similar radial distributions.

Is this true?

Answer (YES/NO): NO